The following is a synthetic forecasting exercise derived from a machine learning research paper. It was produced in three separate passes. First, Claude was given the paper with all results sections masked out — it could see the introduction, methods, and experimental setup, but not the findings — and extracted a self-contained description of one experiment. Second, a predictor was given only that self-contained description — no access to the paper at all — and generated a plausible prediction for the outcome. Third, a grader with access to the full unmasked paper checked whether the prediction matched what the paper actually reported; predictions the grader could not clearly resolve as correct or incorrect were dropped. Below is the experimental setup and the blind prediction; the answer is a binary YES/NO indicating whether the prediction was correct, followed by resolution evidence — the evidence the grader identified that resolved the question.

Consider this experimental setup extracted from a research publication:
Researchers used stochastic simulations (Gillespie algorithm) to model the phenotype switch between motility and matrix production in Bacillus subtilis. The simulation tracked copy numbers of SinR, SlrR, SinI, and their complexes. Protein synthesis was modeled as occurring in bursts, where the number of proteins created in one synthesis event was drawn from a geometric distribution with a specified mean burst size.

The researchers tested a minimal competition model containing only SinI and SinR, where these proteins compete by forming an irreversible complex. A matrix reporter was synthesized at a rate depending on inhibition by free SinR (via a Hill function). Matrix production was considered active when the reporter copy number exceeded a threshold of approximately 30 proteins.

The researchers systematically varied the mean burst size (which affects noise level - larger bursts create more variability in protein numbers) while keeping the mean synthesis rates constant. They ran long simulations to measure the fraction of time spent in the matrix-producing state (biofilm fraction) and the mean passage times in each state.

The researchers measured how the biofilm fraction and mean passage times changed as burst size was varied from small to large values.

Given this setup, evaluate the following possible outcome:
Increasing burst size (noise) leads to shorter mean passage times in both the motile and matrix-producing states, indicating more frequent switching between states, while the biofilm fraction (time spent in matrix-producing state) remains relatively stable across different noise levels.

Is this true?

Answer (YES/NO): NO